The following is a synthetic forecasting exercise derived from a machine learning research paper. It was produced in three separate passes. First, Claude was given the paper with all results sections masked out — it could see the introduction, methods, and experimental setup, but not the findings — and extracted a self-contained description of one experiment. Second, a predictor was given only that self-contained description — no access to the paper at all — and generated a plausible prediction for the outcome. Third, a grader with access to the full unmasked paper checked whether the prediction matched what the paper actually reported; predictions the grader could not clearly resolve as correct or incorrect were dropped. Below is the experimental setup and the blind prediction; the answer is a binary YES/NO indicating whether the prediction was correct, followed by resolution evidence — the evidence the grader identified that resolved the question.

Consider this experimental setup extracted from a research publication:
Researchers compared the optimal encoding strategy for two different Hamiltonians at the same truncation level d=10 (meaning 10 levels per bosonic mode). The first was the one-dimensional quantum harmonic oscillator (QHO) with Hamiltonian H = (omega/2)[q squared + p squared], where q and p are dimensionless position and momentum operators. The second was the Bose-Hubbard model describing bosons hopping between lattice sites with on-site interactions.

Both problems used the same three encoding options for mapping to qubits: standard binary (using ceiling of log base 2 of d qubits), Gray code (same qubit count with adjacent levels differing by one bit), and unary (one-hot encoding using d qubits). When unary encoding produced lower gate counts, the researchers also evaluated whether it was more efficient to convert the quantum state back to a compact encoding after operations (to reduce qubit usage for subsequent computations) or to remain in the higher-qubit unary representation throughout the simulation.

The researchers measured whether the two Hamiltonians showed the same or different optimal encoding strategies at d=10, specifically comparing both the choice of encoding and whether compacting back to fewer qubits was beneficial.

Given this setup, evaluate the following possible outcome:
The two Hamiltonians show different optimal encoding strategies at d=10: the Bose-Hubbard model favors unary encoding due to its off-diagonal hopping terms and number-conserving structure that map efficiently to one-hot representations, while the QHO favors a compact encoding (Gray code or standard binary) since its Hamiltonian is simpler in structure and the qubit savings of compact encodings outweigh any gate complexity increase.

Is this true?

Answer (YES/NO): NO